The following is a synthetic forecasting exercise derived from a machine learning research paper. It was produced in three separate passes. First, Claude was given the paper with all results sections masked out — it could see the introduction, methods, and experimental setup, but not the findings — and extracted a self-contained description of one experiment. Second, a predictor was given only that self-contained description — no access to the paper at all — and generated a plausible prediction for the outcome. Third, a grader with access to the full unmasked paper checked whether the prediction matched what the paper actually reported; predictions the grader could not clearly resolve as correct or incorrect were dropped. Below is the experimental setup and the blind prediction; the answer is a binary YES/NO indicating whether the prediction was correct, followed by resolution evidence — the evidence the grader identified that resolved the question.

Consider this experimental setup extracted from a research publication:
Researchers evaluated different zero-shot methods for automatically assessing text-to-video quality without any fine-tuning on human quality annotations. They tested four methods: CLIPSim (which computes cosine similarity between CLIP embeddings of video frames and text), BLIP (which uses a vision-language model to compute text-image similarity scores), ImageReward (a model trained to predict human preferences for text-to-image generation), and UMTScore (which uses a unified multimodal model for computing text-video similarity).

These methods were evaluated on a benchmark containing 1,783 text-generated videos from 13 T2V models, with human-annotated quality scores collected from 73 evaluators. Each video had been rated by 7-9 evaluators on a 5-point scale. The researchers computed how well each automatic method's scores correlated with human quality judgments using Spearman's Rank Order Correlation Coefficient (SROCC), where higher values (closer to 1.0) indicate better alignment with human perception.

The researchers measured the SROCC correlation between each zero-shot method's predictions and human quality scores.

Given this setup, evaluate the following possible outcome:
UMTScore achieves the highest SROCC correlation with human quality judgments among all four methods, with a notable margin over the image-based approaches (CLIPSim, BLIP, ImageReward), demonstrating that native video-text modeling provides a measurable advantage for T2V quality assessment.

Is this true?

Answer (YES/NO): NO